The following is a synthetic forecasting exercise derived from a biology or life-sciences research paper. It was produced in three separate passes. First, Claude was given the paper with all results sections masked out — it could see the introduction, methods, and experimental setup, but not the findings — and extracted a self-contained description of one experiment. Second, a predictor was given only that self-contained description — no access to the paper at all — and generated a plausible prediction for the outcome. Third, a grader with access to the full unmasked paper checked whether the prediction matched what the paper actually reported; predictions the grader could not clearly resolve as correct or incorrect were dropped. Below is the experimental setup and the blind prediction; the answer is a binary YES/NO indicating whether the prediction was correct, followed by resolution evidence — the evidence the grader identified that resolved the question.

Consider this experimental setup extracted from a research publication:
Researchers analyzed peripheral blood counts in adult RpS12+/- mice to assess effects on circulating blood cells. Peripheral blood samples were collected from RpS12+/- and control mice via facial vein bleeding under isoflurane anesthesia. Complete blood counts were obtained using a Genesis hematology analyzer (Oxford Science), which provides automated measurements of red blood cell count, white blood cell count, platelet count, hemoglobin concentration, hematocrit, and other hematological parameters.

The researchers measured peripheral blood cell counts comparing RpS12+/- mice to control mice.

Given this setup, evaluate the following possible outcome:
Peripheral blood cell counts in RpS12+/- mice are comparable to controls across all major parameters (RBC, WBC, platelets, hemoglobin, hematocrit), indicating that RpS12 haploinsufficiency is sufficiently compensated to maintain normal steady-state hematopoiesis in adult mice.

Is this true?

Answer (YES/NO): NO